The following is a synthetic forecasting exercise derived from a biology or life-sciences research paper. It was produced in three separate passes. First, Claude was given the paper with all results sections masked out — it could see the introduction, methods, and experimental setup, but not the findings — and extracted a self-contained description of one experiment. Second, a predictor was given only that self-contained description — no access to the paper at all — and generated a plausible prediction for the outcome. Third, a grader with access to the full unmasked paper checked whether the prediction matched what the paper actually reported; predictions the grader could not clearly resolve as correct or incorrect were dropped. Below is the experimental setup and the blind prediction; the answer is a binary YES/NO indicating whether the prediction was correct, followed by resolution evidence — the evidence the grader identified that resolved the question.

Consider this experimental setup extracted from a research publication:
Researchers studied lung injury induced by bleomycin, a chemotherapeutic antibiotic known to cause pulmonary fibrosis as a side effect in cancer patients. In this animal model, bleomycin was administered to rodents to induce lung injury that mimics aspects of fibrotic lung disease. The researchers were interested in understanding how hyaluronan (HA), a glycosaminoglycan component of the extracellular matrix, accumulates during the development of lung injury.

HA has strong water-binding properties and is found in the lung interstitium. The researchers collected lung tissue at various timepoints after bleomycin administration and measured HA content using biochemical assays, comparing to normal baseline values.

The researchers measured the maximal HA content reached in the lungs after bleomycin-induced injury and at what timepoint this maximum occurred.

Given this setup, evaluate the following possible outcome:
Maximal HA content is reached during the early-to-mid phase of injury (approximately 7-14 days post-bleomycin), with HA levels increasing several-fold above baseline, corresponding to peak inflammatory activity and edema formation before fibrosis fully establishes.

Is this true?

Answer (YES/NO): YES